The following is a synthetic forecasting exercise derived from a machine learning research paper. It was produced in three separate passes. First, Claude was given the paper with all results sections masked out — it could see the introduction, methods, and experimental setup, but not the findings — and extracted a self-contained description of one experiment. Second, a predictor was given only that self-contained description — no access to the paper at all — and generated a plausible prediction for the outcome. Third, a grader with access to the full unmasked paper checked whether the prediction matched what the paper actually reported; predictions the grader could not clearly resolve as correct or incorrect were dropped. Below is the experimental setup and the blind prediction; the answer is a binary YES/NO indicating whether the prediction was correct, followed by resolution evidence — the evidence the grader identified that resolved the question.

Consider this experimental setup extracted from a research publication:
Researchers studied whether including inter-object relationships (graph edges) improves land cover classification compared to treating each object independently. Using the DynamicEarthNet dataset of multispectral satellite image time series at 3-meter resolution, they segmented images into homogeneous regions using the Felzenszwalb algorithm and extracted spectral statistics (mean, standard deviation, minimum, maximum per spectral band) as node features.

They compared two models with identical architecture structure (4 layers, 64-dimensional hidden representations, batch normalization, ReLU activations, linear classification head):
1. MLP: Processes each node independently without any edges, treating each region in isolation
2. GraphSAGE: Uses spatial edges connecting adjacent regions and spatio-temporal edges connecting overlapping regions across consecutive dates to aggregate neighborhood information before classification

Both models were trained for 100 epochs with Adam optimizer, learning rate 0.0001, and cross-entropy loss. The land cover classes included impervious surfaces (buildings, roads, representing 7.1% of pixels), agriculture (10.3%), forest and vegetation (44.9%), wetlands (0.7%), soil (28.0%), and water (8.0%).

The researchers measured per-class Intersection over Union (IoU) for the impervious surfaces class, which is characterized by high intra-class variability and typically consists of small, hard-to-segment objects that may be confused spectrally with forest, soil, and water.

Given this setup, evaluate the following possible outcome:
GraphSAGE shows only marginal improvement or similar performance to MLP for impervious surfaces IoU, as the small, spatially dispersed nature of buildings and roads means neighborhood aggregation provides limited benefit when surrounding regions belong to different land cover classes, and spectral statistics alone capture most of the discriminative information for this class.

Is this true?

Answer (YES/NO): NO